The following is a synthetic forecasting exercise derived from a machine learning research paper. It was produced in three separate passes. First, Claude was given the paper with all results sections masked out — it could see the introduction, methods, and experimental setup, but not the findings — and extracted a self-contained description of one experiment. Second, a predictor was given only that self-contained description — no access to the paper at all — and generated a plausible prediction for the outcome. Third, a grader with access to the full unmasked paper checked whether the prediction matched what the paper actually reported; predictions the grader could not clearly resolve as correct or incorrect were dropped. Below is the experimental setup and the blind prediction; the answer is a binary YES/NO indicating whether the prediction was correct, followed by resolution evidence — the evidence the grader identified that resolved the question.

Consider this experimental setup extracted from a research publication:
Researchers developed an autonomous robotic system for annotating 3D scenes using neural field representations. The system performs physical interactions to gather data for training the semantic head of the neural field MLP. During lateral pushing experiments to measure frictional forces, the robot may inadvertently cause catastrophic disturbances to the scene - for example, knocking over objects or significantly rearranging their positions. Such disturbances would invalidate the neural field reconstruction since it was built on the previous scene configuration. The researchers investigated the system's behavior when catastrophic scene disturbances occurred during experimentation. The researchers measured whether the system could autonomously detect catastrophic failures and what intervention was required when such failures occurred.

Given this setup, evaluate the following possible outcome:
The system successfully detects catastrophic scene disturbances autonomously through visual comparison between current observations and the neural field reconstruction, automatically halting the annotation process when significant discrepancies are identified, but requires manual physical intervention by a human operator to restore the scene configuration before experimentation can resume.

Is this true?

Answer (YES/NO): NO